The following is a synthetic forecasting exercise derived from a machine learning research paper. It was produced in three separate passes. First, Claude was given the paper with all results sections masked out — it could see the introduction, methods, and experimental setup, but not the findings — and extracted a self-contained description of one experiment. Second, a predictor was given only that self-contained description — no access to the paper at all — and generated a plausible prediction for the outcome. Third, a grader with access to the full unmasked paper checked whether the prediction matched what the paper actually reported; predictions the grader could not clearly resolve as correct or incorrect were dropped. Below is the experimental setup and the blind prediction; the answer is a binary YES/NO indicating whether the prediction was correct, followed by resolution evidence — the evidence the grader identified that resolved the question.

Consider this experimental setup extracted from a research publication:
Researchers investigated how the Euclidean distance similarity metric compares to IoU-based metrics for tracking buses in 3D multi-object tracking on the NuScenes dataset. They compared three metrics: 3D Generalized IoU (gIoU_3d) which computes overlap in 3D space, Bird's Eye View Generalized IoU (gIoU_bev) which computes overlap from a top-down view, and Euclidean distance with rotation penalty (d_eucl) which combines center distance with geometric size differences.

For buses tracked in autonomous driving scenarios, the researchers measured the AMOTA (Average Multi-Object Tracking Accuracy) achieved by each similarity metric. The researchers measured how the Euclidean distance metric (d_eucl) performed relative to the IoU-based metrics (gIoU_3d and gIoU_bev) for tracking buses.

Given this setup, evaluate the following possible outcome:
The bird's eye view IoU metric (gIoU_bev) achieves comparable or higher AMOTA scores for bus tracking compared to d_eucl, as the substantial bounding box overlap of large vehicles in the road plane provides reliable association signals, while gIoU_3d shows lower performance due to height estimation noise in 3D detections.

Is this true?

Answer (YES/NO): YES